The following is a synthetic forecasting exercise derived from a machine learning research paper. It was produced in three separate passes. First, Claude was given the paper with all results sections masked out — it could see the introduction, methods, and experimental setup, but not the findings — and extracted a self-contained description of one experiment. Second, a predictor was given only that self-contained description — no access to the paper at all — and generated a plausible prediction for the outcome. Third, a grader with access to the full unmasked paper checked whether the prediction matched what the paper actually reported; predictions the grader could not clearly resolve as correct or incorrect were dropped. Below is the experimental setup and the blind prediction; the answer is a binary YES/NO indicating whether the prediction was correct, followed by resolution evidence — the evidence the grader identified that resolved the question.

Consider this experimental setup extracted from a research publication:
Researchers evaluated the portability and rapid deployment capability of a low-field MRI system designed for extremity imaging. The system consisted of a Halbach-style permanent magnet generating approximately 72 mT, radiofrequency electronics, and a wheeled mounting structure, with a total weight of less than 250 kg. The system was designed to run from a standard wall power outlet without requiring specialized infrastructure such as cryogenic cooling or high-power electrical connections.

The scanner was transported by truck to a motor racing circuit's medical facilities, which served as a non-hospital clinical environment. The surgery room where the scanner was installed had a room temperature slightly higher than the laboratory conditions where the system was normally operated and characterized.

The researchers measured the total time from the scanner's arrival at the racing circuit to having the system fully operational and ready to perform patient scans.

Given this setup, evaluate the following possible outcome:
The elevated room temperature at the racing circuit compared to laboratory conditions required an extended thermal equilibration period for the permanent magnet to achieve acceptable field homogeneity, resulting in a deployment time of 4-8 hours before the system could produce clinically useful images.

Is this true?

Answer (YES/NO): NO